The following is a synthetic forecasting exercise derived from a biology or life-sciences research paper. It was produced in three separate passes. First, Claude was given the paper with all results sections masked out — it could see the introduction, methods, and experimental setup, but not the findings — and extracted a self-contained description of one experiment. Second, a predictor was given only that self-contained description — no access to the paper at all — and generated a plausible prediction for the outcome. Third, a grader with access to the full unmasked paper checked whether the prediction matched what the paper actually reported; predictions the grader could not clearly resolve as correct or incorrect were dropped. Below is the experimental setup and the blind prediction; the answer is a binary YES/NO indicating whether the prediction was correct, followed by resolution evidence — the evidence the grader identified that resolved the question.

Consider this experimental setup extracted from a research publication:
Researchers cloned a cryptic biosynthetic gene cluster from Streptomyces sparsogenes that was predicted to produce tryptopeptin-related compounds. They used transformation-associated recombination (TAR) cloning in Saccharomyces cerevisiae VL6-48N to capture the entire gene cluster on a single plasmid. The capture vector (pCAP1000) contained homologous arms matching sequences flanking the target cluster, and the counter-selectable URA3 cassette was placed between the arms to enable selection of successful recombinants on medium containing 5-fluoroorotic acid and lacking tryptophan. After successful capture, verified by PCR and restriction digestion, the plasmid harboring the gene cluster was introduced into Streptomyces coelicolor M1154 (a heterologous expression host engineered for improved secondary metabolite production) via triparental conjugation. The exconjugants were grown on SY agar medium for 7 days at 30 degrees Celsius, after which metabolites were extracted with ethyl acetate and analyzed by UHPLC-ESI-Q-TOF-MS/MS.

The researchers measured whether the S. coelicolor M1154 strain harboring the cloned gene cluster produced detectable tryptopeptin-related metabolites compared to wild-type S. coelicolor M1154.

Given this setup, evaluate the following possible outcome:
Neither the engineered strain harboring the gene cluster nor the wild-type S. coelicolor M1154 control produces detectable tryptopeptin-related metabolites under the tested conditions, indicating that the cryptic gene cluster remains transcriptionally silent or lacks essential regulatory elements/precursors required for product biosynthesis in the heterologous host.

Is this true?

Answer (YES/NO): NO